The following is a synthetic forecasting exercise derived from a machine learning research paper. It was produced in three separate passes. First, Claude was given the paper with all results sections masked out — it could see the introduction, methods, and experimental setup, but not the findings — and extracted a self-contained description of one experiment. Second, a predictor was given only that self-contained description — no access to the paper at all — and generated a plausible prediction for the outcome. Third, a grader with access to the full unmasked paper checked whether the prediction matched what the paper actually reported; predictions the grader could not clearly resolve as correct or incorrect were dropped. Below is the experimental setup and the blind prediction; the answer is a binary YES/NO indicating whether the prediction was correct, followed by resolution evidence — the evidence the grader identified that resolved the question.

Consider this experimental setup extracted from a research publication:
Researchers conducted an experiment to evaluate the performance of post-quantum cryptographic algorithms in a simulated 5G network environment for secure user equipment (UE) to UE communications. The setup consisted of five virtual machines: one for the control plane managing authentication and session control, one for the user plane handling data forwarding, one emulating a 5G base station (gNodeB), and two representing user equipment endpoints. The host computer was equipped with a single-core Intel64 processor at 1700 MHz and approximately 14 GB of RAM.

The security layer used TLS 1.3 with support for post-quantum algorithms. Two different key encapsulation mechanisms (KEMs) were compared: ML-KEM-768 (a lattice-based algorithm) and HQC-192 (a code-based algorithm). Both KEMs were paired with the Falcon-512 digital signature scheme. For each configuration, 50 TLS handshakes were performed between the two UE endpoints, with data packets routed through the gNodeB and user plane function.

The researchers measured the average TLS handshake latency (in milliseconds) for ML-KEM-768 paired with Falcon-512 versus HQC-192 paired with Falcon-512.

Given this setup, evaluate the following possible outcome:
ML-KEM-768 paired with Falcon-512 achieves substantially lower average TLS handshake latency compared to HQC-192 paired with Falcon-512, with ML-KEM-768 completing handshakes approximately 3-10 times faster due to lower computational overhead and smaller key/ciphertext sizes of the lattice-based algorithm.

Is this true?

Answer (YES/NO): NO